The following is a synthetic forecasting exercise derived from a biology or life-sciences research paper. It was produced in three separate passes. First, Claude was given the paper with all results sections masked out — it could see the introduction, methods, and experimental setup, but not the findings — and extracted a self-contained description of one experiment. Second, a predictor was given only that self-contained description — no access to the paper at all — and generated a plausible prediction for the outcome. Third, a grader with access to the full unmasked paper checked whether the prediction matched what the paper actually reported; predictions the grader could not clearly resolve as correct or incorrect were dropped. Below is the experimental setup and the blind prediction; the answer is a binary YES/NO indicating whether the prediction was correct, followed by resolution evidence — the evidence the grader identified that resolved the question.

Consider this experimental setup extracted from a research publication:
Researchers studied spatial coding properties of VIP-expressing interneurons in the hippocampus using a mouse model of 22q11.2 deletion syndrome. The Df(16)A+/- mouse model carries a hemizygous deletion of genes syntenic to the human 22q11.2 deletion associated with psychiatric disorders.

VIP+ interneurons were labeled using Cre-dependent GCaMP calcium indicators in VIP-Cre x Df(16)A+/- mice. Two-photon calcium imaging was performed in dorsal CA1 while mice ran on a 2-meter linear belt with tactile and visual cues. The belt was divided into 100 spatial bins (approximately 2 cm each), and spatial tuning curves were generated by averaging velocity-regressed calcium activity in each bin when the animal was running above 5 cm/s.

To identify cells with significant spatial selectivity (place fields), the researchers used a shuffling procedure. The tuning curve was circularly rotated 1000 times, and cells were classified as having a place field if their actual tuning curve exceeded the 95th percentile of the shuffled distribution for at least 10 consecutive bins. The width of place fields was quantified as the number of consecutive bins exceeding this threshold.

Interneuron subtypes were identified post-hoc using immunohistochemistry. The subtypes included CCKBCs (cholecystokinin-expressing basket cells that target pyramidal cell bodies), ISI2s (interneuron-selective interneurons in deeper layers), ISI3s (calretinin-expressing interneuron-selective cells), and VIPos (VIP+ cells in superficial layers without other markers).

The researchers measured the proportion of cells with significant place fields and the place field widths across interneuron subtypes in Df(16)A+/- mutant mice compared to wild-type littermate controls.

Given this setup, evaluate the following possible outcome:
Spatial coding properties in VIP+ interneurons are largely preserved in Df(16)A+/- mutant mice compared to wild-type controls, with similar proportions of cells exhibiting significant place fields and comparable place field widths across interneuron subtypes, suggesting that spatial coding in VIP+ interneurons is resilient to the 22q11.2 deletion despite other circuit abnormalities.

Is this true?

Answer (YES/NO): NO